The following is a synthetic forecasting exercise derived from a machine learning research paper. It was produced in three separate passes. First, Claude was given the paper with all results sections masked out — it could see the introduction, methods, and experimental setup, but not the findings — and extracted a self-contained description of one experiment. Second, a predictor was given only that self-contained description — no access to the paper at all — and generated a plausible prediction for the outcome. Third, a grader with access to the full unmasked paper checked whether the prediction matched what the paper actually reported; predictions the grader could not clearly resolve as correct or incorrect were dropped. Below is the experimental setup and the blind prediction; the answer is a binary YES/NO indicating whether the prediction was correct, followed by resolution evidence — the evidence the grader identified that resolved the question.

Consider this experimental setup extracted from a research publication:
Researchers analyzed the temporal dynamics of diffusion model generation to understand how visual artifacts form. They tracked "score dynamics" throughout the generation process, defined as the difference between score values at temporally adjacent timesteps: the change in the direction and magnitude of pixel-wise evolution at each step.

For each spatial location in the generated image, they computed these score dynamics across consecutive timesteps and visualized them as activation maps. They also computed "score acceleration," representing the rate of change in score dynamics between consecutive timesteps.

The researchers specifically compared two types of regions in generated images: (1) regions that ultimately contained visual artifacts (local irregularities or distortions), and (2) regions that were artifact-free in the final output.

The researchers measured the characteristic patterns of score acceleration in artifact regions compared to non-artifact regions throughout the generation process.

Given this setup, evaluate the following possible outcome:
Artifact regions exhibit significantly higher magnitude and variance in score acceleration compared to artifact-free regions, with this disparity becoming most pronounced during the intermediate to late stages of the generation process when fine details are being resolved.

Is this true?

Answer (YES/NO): NO